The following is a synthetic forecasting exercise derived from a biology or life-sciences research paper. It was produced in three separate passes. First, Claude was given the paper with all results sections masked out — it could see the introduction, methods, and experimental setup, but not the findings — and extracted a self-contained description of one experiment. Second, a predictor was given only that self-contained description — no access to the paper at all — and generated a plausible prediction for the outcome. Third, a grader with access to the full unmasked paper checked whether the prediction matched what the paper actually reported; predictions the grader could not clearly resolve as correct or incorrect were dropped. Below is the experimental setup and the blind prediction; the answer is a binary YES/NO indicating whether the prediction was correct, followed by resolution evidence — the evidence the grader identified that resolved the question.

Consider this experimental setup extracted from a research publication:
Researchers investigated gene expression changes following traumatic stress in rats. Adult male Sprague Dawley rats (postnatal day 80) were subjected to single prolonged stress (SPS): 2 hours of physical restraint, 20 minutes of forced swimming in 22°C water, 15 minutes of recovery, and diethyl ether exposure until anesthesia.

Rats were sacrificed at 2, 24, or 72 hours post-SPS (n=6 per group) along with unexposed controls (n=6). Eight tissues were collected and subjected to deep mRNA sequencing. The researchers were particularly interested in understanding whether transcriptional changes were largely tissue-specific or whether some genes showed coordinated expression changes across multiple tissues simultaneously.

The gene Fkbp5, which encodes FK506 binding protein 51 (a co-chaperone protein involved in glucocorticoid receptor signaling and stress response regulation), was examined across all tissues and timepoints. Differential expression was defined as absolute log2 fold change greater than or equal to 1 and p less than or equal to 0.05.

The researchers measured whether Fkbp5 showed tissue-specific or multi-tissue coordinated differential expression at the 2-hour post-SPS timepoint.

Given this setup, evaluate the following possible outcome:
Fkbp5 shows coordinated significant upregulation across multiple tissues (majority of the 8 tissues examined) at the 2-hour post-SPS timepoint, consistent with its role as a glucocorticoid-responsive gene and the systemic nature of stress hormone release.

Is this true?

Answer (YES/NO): YES